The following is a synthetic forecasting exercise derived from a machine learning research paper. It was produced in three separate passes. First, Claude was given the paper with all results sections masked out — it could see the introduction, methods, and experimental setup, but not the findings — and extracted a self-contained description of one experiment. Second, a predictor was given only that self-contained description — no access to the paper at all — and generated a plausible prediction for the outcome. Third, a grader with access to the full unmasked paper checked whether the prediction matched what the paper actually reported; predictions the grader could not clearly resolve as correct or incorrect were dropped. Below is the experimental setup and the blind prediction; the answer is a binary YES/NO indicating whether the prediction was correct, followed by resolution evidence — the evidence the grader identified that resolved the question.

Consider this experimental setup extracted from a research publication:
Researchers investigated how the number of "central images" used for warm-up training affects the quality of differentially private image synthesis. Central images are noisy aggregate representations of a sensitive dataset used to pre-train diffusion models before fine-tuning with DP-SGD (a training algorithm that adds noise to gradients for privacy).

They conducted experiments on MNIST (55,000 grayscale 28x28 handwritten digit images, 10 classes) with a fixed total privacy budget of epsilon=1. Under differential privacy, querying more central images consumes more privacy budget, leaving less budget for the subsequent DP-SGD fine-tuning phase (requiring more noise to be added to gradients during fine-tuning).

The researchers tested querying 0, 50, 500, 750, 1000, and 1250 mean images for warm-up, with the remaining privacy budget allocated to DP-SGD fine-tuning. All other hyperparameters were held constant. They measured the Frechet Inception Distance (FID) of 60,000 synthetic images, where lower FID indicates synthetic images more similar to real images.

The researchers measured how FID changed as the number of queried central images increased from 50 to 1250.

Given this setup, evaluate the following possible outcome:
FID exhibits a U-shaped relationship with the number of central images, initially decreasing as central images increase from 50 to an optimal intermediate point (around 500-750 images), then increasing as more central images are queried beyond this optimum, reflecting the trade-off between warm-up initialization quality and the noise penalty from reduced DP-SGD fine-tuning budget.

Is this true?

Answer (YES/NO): NO